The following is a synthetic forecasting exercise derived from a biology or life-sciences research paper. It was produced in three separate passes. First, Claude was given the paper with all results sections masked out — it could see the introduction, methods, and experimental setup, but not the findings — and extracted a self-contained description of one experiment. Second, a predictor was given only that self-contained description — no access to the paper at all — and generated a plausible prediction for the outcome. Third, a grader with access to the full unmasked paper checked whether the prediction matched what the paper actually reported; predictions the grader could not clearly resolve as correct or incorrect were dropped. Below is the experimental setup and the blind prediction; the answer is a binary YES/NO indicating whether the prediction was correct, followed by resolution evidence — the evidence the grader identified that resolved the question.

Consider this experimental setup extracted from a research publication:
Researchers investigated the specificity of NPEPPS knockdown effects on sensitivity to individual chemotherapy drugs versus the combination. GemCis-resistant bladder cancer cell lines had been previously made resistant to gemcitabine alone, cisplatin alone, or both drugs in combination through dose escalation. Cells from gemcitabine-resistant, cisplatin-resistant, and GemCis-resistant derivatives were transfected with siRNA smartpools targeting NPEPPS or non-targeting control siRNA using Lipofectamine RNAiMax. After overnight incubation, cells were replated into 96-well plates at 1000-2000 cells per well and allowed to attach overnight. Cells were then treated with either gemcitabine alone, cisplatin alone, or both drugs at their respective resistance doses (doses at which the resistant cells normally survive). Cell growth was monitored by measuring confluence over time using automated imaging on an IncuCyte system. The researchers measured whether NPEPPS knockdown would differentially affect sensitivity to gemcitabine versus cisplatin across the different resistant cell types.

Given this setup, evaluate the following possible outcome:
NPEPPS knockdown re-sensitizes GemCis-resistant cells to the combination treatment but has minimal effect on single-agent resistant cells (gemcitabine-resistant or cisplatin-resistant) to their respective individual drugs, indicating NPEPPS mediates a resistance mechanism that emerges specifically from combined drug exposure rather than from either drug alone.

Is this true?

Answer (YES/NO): NO